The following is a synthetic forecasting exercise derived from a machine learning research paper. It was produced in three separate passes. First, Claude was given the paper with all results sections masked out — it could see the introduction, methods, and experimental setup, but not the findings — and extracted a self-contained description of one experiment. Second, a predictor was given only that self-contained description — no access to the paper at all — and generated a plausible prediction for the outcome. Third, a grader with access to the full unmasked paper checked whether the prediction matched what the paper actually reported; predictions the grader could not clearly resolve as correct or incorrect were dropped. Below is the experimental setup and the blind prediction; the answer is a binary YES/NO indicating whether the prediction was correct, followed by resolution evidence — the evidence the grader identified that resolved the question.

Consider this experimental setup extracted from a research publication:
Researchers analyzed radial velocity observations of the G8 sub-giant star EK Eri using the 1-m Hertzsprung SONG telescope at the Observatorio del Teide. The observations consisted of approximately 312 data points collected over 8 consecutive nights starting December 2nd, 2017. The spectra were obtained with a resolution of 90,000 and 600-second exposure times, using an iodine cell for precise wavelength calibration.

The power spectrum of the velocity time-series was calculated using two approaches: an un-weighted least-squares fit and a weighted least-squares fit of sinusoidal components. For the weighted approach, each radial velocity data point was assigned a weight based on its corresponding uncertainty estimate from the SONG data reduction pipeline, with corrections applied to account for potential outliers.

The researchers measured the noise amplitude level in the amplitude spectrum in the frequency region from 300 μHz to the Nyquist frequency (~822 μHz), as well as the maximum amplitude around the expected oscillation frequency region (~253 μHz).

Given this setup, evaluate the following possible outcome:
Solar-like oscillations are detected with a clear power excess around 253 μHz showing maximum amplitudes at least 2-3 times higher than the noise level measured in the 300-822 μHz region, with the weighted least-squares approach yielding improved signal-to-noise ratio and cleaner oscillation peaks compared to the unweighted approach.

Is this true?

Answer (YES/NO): YES